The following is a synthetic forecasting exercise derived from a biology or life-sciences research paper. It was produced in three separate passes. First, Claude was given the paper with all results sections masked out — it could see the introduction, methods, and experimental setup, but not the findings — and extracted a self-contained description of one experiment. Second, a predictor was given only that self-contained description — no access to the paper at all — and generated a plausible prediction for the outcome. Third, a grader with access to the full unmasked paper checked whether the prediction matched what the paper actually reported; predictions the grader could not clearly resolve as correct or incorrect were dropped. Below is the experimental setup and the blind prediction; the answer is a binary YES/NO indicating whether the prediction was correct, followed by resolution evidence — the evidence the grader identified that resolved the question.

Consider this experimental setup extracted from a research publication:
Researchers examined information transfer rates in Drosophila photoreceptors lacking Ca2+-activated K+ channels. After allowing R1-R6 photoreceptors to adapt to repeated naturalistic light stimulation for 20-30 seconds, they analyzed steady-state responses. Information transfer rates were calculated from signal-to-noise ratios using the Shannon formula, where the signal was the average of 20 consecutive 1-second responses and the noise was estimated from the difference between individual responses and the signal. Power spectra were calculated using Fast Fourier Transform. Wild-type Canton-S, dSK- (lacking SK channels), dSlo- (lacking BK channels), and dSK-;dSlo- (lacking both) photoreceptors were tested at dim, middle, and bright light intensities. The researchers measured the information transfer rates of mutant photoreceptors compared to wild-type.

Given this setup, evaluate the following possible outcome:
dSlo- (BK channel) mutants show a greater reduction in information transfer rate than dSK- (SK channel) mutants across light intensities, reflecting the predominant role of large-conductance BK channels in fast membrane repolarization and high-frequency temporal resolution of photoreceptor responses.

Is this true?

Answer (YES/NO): NO